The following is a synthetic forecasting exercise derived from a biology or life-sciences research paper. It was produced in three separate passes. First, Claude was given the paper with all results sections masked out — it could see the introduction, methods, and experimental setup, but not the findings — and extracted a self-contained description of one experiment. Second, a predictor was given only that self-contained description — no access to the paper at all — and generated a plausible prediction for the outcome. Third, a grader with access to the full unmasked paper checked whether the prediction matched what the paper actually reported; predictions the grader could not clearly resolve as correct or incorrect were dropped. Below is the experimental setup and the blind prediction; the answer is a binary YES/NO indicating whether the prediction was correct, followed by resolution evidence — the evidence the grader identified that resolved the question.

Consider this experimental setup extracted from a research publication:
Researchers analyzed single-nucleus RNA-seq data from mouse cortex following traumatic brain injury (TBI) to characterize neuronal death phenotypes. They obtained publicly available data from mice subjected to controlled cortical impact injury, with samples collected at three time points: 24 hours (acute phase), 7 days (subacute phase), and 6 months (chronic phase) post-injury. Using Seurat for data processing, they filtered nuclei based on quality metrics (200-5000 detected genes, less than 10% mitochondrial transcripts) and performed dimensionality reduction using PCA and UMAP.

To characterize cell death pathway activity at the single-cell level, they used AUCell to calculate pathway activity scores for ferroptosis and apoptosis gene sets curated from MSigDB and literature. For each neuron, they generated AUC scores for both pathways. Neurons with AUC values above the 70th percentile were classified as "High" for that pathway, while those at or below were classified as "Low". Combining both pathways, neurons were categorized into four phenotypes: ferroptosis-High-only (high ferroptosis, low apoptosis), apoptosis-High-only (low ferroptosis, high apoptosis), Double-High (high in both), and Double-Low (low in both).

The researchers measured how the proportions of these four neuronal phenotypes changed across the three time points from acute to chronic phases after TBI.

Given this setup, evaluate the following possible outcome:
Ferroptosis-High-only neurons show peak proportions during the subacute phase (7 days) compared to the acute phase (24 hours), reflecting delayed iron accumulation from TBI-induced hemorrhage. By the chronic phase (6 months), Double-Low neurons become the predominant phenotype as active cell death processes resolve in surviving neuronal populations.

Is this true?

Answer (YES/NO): NO